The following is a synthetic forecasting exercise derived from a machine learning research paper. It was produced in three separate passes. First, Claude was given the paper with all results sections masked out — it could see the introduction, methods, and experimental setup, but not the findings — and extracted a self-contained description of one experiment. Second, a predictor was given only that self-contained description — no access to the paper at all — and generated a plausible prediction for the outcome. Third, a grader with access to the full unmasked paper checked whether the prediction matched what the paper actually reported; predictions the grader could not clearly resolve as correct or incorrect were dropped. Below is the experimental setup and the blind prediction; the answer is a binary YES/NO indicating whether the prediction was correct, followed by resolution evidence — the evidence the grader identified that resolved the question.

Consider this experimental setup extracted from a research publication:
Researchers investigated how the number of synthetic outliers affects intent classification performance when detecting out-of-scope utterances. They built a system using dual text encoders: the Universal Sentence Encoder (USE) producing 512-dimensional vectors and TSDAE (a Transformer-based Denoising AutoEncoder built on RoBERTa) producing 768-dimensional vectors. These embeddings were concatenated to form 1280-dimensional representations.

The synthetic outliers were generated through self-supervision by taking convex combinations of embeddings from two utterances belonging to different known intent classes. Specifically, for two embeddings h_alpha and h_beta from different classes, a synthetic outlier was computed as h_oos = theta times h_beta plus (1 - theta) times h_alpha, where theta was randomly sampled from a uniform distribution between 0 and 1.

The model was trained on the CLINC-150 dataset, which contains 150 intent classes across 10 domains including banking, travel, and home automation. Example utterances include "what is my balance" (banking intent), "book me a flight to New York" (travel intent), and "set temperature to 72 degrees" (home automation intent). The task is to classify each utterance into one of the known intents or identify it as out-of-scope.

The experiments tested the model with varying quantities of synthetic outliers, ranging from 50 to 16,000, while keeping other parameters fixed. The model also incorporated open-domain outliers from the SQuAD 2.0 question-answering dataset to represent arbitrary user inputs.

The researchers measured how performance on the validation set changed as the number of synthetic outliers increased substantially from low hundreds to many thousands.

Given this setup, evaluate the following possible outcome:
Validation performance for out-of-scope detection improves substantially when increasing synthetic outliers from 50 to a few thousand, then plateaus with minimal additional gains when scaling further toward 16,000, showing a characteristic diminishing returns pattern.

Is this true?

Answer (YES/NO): NO